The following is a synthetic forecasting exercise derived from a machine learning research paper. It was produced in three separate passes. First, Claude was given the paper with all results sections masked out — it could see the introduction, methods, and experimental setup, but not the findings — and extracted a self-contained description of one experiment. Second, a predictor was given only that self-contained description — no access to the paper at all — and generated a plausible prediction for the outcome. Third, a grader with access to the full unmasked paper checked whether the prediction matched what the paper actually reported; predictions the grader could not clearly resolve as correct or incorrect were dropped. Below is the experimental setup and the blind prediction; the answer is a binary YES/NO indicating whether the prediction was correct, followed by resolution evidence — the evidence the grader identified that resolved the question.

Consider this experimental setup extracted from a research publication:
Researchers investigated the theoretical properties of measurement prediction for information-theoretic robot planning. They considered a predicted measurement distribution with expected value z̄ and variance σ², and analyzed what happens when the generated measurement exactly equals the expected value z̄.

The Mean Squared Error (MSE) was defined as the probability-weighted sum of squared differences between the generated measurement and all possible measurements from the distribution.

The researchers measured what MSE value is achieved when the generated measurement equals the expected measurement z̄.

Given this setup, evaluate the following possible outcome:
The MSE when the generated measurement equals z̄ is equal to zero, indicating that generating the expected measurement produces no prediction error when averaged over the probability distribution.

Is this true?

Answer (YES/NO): NO